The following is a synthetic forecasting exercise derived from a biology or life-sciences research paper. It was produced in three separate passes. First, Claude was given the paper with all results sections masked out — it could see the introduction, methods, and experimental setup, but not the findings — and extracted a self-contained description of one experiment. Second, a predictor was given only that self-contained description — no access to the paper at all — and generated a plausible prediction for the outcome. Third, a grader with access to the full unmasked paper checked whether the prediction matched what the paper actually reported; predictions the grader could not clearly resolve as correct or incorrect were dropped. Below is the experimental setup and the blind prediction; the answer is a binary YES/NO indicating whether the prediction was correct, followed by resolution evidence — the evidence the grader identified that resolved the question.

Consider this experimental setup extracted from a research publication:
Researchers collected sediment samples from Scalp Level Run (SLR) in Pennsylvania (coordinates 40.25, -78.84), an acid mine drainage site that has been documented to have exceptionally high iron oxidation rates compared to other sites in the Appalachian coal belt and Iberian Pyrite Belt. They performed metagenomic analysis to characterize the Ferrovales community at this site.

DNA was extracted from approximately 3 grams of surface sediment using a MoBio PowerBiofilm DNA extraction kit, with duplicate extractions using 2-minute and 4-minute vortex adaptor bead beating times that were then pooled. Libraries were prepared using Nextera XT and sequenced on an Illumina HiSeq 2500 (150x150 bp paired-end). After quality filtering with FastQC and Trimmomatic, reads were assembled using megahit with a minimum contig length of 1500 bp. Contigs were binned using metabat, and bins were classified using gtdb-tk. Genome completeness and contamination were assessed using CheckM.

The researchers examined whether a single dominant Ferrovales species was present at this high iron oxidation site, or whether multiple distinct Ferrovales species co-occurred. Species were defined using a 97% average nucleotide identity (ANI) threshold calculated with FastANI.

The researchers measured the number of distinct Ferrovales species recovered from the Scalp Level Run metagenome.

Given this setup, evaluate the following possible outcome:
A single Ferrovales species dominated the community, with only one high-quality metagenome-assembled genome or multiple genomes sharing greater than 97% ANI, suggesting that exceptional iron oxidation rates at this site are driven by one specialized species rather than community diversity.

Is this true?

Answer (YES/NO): NO